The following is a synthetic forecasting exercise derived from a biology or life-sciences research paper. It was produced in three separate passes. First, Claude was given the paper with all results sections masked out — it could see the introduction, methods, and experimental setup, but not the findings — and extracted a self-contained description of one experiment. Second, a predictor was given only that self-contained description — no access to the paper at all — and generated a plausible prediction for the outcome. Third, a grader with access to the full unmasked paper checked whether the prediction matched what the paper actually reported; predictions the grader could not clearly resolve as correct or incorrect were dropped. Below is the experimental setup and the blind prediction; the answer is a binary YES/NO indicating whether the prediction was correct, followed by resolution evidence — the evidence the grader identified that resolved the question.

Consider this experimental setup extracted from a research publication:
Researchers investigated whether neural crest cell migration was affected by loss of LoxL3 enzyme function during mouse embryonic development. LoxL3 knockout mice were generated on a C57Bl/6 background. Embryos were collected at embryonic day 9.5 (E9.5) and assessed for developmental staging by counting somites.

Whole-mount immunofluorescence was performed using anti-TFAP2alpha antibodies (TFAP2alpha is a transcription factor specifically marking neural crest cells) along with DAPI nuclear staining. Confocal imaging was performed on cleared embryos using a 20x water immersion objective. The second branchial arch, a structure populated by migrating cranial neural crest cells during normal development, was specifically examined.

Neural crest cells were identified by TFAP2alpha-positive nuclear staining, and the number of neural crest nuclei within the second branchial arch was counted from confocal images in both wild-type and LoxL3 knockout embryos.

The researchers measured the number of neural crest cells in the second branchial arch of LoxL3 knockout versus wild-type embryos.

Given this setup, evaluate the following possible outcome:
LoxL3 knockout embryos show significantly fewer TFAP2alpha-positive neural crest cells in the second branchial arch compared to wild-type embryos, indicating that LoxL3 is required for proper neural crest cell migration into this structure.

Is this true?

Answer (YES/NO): YES